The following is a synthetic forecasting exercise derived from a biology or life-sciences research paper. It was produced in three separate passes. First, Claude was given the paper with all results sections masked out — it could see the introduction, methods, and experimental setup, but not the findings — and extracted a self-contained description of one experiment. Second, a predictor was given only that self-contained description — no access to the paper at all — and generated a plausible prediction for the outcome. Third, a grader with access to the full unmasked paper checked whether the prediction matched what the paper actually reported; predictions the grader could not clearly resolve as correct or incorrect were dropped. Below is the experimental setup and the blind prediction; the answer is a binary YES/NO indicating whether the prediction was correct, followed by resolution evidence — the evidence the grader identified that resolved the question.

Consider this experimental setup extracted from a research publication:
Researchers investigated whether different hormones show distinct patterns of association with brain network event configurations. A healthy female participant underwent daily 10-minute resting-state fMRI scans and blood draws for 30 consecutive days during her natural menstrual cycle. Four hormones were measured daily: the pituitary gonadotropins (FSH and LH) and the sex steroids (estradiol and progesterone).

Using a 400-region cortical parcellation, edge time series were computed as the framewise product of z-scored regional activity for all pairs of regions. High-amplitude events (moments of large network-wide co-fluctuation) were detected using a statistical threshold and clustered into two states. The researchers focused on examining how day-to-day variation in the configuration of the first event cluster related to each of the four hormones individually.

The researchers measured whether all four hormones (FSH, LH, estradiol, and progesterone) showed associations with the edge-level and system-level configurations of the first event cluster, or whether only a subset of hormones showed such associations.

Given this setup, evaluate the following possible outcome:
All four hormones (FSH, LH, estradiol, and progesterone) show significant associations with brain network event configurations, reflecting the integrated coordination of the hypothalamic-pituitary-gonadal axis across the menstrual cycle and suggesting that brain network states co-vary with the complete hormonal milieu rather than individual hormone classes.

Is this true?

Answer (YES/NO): YES